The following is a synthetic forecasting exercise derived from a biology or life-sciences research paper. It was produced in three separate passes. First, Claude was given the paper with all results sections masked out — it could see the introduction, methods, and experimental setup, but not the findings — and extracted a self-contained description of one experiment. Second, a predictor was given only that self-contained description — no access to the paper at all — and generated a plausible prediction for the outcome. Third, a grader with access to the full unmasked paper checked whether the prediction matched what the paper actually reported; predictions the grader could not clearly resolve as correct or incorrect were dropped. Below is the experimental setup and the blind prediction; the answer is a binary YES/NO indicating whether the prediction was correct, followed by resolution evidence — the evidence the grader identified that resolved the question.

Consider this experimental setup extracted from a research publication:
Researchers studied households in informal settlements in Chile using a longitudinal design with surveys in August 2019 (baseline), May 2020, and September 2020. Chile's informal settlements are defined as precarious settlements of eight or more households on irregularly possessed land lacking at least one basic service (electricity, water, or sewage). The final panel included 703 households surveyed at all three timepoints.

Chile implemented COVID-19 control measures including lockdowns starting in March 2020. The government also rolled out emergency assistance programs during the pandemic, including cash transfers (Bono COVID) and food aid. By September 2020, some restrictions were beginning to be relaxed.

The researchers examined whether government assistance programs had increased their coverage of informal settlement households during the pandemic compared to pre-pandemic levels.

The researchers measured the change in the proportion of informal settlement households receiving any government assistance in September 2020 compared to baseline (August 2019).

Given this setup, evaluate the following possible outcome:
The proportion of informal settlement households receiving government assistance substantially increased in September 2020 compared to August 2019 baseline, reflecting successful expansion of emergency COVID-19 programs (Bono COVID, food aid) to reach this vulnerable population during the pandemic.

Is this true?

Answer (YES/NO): NO